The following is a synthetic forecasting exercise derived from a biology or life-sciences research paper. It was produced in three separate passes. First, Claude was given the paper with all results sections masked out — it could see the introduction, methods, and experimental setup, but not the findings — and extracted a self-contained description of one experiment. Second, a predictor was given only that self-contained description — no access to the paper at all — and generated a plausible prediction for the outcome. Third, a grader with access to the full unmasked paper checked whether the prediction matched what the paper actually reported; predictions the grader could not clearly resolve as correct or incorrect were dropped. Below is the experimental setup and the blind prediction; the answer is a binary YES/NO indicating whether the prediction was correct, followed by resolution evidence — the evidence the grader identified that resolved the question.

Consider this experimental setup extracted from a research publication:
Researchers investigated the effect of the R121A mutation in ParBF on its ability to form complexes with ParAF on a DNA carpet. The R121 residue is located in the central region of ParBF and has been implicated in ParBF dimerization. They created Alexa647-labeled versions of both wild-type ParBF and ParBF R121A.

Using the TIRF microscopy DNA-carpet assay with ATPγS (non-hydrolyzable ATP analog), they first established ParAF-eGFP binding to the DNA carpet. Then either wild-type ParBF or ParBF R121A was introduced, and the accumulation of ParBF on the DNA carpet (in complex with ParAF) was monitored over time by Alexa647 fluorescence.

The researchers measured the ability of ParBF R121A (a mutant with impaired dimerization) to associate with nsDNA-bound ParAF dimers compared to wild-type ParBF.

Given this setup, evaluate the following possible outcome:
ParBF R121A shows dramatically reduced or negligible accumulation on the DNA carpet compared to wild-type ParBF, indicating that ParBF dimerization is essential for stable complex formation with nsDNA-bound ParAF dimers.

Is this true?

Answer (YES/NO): NO